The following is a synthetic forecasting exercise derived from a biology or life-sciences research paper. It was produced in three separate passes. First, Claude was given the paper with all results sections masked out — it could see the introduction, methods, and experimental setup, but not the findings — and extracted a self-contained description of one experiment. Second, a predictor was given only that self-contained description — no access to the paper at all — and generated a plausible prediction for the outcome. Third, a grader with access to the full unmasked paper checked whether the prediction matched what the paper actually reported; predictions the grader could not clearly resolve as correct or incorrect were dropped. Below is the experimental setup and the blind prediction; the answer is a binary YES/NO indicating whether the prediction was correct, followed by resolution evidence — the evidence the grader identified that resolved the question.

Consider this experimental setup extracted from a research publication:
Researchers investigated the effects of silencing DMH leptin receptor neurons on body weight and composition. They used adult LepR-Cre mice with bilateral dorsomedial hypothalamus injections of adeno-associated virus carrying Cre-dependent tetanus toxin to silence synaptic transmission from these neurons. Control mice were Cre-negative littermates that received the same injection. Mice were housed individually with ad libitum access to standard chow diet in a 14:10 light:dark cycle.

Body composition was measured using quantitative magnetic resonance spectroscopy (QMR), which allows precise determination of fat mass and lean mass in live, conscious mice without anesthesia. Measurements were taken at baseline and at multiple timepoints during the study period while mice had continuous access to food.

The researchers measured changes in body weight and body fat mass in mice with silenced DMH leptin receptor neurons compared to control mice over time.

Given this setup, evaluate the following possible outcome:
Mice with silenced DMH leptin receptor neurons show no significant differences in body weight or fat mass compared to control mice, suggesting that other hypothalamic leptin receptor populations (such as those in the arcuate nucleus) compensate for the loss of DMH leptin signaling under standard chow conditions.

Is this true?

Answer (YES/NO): NO